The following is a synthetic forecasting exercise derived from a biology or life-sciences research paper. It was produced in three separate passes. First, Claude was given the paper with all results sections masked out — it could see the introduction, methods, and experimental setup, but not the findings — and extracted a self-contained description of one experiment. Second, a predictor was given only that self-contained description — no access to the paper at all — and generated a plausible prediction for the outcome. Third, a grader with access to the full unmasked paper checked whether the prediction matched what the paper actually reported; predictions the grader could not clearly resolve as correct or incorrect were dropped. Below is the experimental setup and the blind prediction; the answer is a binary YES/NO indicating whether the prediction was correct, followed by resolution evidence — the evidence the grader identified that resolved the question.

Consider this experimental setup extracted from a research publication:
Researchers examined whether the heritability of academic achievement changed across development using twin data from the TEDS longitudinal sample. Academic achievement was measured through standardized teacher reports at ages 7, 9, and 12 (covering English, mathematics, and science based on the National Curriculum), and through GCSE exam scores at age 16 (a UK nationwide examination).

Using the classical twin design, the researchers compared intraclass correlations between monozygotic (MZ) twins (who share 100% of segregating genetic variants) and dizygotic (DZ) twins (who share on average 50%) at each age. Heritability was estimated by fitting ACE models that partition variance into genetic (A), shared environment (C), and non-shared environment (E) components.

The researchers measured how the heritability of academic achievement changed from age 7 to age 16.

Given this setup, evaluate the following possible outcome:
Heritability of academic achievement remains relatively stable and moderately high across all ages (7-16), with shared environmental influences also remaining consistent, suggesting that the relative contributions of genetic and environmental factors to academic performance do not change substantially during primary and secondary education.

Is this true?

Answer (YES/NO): NO